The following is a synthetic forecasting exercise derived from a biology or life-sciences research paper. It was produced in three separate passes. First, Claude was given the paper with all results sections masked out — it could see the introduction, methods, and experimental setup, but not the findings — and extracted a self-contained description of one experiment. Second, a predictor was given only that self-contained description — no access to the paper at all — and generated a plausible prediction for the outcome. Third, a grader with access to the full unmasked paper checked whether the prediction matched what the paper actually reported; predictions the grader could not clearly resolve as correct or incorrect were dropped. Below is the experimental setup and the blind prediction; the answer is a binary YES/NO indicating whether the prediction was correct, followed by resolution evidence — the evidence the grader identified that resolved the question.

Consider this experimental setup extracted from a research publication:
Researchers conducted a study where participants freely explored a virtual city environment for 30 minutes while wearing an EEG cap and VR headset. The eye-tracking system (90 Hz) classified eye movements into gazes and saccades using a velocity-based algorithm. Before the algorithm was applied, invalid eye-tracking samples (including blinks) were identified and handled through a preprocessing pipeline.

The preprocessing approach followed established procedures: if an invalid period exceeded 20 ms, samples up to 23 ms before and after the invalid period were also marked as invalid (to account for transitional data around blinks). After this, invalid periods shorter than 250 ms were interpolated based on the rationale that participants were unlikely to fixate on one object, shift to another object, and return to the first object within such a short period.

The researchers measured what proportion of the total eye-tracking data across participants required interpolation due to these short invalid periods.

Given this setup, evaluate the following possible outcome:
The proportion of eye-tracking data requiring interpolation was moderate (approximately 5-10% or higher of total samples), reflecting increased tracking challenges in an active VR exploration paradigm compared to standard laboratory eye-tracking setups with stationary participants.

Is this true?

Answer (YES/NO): NO